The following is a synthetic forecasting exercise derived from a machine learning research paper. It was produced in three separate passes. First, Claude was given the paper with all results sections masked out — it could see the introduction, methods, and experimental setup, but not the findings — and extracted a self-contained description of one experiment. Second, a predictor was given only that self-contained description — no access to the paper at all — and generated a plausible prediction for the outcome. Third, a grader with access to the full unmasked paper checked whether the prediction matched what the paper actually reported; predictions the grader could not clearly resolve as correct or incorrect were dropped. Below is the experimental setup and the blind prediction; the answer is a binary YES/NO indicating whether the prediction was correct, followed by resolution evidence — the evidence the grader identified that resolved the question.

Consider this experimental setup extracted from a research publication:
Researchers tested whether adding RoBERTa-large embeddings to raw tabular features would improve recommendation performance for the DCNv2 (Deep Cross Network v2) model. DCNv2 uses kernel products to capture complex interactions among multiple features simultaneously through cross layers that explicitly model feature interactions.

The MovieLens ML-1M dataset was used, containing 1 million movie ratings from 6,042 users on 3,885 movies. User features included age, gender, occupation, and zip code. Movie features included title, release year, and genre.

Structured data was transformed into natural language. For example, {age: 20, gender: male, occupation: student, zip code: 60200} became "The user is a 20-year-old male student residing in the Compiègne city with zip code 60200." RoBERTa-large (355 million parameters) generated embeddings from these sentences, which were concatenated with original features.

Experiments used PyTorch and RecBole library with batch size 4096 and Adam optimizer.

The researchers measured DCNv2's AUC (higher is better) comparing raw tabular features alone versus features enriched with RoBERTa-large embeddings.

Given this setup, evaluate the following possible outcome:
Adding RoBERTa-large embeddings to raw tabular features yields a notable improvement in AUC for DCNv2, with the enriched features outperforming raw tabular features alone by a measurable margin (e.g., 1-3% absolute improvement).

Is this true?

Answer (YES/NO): NO